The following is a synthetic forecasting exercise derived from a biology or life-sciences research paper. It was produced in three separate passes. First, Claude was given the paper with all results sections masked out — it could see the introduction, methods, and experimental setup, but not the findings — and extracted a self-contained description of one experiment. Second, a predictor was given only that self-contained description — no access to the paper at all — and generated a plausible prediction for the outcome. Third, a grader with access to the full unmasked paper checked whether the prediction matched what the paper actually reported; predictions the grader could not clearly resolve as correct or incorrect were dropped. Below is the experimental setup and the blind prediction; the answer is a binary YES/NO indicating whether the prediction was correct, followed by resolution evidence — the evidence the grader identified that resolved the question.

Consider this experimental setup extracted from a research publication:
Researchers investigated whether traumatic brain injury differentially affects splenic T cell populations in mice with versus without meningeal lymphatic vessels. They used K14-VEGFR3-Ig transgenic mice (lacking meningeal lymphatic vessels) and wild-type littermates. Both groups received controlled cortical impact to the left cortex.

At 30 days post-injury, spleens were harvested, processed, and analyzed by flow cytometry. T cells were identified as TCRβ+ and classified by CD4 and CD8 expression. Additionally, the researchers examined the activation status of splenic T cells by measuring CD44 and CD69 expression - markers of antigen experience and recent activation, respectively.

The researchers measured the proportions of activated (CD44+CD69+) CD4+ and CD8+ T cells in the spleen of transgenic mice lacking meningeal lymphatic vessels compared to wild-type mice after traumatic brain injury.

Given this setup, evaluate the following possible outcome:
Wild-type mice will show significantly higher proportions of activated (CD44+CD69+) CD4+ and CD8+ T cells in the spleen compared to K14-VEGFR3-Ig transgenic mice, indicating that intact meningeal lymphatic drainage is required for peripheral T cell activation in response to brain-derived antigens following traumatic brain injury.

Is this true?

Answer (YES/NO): NO